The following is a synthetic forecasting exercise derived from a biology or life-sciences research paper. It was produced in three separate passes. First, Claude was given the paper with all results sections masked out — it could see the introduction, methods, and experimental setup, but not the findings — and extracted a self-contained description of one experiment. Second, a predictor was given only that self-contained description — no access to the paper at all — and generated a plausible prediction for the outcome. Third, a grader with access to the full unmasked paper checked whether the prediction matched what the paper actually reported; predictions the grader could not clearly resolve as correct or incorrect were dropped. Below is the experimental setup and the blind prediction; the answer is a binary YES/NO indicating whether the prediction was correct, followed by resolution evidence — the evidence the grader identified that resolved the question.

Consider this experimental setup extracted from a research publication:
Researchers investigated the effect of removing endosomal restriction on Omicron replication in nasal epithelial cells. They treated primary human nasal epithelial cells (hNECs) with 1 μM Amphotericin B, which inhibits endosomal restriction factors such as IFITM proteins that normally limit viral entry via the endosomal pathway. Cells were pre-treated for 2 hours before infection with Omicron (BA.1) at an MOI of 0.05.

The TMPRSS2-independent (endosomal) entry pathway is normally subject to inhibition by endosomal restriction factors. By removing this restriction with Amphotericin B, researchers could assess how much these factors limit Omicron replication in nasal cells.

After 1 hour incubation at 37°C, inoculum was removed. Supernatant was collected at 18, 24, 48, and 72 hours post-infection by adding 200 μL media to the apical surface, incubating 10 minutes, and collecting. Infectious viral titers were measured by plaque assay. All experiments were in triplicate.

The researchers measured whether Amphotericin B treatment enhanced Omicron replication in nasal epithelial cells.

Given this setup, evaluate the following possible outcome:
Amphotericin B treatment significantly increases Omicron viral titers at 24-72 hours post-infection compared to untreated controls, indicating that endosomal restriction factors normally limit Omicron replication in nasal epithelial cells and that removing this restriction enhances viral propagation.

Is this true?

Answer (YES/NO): NO